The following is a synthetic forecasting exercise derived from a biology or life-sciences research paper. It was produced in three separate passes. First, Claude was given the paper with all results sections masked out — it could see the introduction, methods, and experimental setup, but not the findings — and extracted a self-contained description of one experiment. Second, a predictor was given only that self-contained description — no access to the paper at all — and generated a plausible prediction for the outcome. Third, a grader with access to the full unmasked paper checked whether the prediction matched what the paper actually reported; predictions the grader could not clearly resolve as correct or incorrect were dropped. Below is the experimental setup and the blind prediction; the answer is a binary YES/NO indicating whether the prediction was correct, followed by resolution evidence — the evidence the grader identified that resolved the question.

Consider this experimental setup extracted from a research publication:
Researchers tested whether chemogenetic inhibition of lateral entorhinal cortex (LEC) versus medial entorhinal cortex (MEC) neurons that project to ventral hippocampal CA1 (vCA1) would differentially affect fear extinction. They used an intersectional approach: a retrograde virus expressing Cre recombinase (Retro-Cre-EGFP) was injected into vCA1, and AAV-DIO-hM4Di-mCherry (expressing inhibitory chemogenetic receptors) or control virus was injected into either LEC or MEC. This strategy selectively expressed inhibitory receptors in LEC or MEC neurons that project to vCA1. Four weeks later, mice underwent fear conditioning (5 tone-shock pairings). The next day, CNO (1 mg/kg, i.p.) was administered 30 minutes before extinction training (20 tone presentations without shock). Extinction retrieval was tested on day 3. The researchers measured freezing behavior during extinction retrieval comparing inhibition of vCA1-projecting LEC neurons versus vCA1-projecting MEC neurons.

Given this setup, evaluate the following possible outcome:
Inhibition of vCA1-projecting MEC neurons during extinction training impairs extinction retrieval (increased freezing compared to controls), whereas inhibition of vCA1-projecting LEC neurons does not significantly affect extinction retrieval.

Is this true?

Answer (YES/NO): NO